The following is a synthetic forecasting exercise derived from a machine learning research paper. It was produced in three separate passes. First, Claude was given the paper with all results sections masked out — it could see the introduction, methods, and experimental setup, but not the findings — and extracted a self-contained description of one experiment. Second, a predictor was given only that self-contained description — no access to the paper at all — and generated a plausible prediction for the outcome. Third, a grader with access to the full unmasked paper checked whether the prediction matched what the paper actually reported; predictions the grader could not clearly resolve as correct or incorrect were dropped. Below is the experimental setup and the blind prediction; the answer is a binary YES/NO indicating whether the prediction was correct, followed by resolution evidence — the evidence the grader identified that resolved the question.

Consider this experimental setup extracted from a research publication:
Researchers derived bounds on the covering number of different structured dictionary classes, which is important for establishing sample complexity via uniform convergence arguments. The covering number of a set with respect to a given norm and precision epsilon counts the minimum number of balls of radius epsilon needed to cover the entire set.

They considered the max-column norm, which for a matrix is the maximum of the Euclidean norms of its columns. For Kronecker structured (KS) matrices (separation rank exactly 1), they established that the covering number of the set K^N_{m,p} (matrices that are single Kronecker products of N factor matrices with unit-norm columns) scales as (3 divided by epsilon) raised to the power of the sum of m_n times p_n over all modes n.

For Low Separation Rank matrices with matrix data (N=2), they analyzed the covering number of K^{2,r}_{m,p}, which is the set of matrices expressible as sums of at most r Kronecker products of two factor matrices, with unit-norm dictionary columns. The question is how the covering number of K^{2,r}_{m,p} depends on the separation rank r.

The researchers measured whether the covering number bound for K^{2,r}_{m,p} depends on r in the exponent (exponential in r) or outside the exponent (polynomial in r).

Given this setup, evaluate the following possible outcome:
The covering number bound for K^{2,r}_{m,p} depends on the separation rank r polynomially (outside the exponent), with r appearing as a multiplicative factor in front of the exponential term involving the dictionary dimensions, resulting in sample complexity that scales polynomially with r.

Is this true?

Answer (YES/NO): NO